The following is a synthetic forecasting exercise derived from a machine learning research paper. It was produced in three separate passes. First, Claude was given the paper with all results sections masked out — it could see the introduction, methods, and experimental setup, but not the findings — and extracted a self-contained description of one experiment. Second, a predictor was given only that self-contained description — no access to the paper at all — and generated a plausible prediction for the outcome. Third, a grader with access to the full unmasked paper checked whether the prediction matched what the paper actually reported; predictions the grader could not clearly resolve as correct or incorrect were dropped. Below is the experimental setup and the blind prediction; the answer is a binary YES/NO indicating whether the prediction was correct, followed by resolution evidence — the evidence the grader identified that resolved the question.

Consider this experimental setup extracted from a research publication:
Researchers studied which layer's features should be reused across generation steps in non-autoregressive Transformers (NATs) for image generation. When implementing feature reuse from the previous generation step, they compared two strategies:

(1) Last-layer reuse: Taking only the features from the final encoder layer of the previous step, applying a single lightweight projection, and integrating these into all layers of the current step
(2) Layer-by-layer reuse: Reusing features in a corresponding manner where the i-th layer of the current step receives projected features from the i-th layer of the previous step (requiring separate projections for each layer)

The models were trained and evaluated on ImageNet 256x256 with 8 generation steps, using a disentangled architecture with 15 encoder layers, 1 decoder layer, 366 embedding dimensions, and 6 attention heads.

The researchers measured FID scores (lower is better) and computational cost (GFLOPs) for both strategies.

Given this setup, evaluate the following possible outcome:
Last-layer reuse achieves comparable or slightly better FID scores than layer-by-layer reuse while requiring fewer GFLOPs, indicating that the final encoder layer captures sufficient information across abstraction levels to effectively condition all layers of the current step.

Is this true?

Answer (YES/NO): YES